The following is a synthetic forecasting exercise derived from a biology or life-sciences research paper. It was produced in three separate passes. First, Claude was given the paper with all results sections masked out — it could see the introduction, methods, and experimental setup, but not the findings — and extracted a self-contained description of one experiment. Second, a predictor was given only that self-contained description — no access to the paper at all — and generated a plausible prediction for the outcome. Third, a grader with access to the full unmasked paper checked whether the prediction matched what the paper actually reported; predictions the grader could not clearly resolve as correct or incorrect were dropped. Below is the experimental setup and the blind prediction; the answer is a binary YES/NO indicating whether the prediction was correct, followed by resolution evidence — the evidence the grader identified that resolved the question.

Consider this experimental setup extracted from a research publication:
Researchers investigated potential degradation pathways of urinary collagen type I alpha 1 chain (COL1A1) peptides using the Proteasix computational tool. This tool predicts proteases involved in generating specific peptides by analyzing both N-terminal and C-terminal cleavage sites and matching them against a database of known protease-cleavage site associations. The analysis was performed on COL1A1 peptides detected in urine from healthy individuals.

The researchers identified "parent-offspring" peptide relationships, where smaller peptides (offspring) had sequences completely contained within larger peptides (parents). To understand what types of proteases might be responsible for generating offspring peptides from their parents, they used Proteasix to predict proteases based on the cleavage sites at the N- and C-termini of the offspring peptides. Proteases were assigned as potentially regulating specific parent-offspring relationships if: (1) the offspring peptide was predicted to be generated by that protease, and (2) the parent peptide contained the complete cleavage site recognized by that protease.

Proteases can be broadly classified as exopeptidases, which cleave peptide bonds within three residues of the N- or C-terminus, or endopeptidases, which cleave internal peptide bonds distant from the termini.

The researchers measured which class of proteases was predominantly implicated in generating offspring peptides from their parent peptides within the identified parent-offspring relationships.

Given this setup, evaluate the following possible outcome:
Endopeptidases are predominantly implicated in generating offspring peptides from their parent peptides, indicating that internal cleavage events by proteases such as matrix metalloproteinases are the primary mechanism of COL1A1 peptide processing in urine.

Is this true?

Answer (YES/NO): NO